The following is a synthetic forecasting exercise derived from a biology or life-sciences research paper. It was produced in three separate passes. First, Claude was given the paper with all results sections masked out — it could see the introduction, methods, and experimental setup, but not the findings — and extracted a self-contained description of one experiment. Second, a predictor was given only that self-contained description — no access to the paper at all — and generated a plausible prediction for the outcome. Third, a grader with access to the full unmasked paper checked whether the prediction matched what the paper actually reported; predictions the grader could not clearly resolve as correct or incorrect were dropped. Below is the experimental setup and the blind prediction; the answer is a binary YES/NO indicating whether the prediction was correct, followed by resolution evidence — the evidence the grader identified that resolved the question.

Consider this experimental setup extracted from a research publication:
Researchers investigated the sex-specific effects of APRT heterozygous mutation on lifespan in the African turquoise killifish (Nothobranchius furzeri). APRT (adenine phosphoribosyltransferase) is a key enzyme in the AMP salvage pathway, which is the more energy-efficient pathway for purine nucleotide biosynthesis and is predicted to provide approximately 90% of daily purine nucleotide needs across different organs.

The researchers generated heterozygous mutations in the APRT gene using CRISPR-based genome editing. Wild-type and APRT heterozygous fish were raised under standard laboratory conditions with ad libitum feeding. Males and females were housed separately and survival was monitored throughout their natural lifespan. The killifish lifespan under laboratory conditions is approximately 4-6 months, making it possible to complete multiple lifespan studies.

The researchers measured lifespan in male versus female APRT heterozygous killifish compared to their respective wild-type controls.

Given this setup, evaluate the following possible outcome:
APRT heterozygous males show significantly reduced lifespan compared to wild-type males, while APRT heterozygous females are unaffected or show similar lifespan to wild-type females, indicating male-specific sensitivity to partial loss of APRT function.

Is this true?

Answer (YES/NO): NO